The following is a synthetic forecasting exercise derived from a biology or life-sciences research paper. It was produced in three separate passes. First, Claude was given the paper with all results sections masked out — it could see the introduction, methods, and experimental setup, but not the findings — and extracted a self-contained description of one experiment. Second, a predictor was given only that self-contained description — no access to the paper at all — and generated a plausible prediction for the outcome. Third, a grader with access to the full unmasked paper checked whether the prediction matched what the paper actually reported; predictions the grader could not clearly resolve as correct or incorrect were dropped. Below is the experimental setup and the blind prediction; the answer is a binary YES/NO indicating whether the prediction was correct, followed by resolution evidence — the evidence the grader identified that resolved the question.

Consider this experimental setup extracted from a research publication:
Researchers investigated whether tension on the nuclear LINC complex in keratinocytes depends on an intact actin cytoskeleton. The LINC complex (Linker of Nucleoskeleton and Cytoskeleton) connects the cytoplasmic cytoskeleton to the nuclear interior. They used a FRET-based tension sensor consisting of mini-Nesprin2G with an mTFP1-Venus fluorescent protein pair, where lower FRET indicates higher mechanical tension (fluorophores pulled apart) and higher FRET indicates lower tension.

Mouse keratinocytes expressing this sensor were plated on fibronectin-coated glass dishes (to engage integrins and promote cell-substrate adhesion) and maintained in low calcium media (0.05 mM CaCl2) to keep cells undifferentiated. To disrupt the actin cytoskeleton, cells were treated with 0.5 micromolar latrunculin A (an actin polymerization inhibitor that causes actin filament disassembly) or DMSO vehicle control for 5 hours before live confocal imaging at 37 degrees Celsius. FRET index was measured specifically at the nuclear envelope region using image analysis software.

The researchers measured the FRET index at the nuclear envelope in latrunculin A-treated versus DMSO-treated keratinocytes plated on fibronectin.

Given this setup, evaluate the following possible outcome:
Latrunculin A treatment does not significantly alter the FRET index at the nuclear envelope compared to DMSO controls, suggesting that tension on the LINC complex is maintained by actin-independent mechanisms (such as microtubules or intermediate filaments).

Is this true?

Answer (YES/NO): NO